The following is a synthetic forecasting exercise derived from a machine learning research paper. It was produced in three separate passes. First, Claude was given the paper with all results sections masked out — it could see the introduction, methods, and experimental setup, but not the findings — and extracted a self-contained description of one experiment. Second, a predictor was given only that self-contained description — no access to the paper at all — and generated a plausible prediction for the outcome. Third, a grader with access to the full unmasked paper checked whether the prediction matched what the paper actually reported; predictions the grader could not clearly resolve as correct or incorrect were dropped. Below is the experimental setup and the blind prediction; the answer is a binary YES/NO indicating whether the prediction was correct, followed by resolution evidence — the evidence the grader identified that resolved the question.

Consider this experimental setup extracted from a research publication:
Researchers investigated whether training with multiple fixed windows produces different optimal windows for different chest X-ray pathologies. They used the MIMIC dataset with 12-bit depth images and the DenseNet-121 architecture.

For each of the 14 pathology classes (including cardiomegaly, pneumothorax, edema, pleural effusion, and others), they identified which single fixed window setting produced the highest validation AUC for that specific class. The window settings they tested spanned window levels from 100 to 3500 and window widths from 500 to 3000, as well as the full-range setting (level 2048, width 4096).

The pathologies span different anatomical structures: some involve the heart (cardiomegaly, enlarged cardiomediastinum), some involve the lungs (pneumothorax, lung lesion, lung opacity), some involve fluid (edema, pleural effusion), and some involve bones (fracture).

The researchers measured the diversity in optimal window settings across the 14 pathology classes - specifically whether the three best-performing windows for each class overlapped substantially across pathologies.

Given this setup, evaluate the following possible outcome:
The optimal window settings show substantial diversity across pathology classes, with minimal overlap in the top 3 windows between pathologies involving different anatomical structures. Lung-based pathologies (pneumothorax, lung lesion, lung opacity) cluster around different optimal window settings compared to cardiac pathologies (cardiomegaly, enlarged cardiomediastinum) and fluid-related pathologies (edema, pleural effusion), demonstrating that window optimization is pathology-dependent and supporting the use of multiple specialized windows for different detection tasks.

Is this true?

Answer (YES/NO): NO